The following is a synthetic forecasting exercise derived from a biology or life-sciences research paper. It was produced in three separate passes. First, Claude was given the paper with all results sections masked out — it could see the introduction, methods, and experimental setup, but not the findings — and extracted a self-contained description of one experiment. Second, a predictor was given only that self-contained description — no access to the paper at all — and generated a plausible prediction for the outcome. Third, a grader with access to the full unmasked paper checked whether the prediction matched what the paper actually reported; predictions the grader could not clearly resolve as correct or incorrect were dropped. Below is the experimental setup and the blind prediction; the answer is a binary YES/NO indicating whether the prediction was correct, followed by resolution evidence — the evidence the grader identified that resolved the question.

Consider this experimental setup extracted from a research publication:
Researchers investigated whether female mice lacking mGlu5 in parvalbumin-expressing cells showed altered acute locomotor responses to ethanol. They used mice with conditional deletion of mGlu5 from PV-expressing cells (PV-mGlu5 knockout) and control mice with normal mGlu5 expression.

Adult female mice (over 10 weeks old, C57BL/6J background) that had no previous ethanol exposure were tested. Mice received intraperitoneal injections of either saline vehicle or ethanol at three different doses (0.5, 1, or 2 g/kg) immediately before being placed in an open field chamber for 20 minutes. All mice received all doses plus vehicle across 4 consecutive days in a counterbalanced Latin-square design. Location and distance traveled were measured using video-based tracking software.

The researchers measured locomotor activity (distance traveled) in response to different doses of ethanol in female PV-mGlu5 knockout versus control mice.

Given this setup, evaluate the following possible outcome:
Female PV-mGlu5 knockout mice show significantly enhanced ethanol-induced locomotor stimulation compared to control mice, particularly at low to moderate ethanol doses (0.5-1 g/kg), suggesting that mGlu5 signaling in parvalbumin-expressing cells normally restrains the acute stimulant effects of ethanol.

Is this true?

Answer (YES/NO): NO